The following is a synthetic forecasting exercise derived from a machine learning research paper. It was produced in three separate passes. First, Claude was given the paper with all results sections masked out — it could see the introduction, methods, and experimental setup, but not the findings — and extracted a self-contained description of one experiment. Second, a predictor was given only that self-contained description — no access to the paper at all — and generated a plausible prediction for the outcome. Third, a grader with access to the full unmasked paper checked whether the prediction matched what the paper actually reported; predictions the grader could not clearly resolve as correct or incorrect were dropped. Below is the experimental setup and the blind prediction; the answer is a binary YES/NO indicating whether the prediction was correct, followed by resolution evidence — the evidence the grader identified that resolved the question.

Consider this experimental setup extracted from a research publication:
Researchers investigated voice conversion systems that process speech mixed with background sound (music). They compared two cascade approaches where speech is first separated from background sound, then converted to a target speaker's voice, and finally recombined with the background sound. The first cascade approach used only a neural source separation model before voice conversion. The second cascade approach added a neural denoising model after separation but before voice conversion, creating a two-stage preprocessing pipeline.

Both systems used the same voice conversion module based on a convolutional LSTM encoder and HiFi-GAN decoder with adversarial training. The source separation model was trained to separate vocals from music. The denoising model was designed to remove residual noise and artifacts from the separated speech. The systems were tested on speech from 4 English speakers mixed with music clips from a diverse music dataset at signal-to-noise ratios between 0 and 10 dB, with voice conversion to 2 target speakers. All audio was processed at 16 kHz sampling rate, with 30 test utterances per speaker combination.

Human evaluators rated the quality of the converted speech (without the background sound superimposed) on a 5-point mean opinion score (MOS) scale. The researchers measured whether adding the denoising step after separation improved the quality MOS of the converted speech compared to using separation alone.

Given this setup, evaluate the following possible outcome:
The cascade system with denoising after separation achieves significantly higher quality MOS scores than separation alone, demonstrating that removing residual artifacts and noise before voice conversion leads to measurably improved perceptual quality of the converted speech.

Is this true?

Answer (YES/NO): YES